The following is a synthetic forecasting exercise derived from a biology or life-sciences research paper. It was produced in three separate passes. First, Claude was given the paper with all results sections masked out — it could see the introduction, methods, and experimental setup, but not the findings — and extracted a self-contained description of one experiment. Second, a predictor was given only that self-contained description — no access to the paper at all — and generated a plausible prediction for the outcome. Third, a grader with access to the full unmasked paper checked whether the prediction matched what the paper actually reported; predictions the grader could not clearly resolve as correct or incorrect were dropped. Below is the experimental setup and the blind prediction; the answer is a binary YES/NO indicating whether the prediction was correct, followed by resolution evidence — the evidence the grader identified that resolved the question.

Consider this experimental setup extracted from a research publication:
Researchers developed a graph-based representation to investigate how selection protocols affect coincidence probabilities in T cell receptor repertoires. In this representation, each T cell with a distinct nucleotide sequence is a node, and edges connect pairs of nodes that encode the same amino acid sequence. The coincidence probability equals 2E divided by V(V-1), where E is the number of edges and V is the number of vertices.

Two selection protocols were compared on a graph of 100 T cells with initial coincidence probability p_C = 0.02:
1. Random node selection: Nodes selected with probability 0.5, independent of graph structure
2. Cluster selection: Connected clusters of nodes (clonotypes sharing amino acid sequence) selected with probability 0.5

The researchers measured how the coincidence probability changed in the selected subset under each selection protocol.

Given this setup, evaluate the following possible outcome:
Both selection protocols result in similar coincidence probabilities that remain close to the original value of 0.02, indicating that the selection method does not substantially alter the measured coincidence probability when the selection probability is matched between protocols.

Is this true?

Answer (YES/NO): NO